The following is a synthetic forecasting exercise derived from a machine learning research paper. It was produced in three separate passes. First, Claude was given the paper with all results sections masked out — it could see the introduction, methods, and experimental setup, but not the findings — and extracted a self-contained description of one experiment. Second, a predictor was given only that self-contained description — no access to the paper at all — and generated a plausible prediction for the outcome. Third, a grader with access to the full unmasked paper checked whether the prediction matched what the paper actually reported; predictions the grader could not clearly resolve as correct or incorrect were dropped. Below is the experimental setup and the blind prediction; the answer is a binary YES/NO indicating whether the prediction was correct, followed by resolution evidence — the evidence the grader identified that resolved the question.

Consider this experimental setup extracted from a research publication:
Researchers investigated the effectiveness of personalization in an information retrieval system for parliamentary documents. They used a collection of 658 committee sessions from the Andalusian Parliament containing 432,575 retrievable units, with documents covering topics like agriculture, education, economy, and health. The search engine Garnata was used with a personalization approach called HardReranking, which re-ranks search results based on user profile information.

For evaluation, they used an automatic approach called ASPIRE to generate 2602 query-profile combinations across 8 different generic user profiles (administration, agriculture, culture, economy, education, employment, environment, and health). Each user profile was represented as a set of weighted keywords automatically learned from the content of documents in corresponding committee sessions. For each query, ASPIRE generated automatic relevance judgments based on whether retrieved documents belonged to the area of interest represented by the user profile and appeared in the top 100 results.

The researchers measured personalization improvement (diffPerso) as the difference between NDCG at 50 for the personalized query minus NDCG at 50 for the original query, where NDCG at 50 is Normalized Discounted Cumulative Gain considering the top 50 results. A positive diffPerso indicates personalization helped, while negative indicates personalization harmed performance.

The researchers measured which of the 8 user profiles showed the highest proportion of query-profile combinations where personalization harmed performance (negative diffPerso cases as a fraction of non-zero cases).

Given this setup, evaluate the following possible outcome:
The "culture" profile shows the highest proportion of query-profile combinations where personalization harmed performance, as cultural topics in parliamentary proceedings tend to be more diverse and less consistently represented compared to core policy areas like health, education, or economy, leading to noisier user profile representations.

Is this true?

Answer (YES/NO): NO